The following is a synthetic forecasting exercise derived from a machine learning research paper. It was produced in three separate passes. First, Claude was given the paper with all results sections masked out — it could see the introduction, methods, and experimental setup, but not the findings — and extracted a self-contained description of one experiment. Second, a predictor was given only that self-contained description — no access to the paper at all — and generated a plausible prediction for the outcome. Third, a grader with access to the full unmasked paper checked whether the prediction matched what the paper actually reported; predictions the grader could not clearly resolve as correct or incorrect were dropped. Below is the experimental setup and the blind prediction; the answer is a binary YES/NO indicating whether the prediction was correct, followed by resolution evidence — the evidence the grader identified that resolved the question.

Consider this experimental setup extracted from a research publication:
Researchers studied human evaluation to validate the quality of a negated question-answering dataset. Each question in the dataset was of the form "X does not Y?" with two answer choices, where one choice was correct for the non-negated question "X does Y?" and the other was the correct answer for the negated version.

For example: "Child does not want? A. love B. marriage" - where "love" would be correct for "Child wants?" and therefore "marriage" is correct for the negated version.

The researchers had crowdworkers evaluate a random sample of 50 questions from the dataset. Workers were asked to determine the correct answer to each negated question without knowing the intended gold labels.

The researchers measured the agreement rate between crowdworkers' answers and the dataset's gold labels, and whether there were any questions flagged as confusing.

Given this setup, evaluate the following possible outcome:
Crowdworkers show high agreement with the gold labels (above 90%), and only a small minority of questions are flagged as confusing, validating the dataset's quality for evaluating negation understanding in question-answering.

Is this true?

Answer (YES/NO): YES